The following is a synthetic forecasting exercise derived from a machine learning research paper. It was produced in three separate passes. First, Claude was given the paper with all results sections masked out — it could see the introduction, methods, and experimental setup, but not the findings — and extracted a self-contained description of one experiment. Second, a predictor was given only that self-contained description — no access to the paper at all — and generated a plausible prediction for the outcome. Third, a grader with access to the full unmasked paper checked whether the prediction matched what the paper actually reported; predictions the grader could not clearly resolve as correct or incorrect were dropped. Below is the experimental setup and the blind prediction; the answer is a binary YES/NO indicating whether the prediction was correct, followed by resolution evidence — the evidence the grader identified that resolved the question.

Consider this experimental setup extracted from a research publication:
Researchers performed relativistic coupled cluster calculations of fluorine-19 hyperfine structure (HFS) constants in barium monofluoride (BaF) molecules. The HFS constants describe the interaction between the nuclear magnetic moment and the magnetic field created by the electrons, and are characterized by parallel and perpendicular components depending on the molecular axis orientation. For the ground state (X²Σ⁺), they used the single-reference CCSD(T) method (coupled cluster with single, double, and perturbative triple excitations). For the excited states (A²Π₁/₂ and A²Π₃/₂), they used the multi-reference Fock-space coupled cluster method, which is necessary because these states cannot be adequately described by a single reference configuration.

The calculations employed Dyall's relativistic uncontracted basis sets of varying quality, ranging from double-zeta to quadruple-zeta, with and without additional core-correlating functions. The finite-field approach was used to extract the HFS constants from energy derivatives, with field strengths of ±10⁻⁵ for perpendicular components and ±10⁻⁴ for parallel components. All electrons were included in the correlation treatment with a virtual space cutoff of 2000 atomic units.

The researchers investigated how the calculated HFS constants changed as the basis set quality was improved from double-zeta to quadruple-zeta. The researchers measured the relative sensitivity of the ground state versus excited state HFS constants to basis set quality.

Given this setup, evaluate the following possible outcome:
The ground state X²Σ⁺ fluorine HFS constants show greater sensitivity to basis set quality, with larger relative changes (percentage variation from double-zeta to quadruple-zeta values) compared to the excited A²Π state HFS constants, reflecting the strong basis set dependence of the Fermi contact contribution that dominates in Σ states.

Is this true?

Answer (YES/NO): NO